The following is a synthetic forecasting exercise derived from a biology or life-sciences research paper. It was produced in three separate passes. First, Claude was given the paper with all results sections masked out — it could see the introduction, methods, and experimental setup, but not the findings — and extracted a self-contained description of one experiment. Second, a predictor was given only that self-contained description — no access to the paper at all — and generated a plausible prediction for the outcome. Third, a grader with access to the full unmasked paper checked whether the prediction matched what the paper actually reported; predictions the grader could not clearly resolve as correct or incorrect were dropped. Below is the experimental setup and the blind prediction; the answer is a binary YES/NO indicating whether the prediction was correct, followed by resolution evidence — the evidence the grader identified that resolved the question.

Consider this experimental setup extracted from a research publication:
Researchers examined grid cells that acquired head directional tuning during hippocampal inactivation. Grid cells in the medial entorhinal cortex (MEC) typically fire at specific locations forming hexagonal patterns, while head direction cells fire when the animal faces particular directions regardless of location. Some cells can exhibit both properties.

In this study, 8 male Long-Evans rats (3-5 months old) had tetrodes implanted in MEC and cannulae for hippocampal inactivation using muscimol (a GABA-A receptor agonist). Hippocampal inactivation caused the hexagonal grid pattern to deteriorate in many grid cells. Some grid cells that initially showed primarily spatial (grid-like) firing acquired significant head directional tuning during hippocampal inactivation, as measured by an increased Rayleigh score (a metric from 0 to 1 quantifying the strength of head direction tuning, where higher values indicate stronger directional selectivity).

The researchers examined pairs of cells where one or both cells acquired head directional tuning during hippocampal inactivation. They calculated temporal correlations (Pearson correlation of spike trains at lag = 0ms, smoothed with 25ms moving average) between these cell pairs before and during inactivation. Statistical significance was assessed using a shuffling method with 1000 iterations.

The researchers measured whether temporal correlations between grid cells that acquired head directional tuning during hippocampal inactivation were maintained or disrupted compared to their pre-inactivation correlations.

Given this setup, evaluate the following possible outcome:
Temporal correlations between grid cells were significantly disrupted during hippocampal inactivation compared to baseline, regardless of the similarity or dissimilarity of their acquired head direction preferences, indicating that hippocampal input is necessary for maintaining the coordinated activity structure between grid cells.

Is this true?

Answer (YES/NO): NO